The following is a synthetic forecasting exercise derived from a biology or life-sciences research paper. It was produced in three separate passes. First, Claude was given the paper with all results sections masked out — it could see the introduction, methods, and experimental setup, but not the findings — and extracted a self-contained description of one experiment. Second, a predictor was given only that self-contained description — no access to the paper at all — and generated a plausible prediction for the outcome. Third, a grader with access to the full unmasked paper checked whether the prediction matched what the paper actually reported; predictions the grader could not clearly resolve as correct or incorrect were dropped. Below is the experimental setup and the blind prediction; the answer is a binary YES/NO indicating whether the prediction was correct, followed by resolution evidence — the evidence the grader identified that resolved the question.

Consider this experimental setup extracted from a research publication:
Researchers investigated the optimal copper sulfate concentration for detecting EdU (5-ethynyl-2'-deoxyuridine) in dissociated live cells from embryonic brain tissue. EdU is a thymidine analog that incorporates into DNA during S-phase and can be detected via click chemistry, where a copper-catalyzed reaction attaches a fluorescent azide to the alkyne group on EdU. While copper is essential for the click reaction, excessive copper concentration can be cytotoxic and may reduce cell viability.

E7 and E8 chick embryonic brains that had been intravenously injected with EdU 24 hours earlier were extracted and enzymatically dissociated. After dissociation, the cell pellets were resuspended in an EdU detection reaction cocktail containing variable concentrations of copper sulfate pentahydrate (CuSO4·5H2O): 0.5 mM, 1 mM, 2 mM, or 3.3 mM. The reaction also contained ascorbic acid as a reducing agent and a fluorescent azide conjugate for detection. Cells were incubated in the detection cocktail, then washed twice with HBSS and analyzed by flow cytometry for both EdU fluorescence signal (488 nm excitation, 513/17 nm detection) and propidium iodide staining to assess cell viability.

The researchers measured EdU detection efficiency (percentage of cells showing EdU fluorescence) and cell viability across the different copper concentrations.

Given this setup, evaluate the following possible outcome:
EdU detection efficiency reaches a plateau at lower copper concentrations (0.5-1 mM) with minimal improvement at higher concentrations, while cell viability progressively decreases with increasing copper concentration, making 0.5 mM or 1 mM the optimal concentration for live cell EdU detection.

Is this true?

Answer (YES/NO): NO